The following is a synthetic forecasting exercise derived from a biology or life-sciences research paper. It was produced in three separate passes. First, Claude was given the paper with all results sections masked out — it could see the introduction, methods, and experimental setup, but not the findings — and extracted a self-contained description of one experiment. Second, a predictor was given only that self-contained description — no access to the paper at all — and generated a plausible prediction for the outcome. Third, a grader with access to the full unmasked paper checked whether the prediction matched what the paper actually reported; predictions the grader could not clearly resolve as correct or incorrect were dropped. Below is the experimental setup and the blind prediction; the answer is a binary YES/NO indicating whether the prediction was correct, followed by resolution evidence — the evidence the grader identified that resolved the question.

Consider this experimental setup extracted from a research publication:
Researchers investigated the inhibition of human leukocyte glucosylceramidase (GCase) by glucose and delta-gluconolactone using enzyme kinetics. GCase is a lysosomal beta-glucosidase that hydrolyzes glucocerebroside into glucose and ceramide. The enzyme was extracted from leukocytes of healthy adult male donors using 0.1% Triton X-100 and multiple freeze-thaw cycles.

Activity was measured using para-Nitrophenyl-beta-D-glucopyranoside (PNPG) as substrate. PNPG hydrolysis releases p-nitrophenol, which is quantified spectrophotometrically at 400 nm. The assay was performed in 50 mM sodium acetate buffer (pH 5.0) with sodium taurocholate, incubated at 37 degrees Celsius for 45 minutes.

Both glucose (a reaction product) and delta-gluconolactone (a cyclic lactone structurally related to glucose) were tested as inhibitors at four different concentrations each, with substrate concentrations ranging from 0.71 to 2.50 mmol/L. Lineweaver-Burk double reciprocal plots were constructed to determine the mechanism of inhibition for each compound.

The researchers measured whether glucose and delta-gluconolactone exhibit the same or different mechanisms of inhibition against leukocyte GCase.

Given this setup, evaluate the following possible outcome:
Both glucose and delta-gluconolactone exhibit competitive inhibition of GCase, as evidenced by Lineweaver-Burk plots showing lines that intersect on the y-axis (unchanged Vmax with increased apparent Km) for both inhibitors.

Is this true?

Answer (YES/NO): NO